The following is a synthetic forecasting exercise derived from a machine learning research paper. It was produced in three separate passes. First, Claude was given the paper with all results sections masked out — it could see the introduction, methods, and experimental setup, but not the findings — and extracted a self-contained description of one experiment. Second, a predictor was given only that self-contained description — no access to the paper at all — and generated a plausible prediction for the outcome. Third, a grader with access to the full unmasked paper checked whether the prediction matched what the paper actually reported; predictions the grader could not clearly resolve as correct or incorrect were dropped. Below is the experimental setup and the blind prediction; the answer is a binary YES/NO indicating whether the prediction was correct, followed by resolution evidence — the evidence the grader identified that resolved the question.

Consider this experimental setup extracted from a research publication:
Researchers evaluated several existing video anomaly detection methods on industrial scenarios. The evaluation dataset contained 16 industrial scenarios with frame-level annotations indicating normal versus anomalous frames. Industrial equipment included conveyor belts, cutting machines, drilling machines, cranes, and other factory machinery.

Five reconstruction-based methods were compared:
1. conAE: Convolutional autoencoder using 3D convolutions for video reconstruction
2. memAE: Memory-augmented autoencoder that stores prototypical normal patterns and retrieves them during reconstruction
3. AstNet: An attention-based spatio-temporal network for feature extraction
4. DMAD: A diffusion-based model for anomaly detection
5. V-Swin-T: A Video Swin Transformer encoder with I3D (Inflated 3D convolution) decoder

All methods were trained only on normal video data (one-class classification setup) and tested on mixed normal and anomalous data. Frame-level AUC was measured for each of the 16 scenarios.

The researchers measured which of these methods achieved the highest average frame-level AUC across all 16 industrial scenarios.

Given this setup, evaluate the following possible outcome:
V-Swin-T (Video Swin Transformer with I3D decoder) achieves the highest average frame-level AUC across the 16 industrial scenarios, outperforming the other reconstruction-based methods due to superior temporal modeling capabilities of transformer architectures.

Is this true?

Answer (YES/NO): YES